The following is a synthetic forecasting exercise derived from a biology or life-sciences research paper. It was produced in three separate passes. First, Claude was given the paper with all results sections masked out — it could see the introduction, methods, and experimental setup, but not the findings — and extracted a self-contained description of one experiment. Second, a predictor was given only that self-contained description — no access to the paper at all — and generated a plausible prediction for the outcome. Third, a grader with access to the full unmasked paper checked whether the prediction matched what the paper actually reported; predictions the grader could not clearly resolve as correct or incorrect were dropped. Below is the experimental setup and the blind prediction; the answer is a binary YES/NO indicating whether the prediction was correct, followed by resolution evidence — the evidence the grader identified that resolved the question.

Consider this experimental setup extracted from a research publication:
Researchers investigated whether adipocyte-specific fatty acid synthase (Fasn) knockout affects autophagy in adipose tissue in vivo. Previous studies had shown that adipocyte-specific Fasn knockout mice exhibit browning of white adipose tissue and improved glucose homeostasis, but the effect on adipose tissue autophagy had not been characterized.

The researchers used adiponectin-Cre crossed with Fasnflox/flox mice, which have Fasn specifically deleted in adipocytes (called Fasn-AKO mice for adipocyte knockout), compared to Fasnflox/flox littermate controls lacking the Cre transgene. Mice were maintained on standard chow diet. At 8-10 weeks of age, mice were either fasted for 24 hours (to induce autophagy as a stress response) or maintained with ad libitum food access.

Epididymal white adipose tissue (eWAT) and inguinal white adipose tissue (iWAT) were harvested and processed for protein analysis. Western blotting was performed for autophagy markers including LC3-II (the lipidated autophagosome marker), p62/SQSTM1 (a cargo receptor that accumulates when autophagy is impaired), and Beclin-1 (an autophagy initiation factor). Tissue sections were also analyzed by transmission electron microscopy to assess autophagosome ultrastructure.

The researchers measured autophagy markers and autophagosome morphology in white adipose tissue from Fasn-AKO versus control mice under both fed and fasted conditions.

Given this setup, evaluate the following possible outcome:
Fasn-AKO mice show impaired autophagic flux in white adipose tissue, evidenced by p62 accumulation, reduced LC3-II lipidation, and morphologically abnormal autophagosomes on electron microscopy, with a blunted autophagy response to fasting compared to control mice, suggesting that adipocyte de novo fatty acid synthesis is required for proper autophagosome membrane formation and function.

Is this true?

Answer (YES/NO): NO